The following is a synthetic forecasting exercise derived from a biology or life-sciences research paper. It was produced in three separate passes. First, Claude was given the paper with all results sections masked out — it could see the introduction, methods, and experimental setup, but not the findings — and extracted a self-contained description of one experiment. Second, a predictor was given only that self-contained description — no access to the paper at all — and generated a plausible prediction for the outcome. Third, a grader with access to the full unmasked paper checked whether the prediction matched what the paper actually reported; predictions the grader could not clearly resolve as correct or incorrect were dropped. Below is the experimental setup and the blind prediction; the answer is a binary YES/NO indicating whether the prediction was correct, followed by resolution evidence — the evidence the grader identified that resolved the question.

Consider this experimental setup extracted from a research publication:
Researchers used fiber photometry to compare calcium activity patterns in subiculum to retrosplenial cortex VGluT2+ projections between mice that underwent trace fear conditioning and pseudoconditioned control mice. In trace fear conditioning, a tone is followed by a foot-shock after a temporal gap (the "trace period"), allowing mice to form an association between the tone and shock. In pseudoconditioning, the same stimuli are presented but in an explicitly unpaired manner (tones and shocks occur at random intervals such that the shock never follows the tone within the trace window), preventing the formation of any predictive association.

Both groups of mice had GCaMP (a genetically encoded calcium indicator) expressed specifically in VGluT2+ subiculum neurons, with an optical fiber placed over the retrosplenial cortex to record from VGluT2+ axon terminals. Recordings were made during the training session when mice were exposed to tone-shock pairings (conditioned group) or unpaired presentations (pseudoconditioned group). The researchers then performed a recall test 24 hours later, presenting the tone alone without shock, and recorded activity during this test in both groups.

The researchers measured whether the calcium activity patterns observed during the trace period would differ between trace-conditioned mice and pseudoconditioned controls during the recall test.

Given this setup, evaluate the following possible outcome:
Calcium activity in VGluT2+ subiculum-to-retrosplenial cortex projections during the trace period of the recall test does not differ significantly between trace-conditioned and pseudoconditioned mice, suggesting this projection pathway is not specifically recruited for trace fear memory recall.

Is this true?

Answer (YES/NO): NO